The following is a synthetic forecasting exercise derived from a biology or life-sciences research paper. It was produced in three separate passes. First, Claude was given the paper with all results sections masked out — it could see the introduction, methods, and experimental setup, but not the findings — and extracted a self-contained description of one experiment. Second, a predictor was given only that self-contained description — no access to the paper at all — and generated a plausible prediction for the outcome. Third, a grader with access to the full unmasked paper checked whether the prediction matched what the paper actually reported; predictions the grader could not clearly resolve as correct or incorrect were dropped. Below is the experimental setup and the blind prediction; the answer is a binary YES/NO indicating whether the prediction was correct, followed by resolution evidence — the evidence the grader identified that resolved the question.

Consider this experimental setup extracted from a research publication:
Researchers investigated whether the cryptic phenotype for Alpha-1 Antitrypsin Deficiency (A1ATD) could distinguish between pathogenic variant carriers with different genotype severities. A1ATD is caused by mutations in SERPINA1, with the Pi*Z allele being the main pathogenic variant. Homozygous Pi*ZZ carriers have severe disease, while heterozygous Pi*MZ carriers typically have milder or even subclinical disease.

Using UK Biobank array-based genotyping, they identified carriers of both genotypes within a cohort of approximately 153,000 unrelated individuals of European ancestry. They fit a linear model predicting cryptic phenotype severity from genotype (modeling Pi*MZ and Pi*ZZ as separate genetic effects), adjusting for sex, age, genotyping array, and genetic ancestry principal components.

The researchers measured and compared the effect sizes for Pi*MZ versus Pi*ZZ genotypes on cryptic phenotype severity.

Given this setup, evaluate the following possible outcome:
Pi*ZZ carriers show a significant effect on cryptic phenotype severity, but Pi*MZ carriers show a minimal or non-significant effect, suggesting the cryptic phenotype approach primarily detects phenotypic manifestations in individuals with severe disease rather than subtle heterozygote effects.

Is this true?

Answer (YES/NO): NO